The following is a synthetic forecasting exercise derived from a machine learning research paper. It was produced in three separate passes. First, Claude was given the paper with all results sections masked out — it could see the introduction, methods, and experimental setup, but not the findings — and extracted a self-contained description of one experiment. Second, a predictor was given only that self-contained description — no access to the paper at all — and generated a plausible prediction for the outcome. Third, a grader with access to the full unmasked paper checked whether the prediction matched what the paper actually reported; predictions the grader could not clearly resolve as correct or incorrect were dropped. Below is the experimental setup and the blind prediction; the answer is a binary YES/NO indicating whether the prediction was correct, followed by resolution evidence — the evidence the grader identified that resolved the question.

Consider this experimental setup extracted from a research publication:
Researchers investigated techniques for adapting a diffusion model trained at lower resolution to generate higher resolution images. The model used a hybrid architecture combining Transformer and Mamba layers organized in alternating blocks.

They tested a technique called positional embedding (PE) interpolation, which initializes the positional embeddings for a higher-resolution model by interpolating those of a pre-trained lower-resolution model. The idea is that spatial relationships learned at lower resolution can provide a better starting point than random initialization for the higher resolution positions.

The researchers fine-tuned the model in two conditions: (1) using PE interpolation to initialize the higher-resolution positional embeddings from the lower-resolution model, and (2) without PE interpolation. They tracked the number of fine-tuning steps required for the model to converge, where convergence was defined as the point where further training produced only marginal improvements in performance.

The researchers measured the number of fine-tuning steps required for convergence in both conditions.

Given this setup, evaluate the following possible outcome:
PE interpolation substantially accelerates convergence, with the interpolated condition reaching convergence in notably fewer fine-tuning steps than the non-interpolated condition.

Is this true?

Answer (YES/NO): YES